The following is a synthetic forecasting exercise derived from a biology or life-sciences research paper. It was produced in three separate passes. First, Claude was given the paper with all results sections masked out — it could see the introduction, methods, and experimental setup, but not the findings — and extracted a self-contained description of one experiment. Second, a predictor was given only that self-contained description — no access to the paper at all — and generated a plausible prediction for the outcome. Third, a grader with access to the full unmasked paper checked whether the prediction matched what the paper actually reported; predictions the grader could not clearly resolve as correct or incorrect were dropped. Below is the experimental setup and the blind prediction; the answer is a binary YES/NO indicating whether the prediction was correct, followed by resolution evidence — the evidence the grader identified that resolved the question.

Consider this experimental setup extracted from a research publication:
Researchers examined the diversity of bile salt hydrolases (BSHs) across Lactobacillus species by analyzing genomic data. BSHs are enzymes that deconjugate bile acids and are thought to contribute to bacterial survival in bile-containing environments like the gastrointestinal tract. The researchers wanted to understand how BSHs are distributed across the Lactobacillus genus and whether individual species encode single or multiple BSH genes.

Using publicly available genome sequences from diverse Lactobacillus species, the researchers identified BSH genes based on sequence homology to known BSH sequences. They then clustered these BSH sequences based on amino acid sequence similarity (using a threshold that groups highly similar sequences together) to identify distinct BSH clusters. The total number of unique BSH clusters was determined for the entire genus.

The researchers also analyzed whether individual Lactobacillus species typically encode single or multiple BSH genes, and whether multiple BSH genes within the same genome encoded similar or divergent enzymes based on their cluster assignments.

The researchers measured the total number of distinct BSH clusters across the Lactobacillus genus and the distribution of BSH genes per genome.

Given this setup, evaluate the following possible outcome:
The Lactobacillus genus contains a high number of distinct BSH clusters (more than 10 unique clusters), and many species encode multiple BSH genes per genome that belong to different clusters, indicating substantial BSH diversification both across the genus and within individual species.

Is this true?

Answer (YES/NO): YES